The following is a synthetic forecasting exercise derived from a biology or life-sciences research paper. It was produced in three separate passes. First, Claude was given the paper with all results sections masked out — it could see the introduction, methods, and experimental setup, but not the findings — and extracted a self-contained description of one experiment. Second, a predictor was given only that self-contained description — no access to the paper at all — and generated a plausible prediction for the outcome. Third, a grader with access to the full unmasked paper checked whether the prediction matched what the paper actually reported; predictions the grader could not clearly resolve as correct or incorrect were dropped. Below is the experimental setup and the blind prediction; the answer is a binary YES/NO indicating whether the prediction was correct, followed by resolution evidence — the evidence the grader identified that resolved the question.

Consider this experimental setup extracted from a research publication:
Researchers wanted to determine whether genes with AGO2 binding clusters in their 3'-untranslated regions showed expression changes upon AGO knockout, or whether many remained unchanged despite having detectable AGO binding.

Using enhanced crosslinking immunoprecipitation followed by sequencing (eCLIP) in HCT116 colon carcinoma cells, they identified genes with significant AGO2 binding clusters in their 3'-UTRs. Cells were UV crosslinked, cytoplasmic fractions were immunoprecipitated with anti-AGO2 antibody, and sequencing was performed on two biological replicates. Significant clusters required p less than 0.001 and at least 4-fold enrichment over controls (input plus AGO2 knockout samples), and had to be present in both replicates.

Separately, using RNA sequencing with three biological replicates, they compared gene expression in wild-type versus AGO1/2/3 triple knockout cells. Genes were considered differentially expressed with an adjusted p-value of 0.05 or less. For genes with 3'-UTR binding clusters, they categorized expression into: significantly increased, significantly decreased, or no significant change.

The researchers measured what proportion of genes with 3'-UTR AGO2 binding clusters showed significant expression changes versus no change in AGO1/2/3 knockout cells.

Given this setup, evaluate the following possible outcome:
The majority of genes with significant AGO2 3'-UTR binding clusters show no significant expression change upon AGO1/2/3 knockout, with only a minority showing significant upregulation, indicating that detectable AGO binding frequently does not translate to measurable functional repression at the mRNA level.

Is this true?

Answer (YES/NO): YES